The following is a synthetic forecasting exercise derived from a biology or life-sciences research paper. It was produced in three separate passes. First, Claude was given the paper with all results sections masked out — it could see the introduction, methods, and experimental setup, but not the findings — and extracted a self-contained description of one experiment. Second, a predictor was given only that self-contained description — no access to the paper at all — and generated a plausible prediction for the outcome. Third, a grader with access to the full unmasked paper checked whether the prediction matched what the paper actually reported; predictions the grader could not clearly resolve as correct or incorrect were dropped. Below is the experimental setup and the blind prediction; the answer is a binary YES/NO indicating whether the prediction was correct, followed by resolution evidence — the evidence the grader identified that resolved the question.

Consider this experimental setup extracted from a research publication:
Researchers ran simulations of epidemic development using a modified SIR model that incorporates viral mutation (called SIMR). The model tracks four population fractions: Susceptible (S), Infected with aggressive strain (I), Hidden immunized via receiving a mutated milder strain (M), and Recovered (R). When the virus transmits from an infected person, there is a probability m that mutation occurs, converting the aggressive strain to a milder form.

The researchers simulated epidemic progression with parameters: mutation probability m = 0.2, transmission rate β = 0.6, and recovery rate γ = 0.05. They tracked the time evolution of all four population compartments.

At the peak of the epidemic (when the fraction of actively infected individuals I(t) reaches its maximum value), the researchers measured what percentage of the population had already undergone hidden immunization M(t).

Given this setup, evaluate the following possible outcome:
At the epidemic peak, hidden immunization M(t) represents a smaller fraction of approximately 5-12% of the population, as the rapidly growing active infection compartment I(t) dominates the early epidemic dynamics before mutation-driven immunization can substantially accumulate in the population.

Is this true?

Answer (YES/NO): NO